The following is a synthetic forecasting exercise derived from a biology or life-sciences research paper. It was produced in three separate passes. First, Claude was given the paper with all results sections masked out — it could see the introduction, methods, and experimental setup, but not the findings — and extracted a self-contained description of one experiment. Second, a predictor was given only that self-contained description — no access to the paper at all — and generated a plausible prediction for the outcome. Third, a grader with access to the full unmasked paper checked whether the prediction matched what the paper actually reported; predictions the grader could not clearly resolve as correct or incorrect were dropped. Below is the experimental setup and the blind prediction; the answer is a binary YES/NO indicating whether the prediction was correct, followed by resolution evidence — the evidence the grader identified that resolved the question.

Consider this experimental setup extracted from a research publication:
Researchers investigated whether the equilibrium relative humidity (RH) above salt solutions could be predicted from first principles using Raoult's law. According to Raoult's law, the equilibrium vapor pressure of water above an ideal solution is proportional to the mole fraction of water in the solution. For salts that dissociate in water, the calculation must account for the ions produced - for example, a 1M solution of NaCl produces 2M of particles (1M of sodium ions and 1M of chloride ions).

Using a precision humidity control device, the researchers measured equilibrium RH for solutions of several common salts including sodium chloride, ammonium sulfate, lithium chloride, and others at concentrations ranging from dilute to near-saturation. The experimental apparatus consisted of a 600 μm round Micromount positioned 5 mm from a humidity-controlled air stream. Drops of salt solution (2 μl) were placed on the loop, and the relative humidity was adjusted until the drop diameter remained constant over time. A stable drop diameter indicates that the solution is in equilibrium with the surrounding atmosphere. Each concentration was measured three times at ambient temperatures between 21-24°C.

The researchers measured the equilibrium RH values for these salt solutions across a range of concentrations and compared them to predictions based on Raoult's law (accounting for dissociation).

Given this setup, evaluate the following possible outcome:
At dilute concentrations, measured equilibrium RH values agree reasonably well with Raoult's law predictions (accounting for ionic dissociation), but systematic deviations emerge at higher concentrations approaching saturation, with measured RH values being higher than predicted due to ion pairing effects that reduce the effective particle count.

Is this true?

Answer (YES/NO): NO